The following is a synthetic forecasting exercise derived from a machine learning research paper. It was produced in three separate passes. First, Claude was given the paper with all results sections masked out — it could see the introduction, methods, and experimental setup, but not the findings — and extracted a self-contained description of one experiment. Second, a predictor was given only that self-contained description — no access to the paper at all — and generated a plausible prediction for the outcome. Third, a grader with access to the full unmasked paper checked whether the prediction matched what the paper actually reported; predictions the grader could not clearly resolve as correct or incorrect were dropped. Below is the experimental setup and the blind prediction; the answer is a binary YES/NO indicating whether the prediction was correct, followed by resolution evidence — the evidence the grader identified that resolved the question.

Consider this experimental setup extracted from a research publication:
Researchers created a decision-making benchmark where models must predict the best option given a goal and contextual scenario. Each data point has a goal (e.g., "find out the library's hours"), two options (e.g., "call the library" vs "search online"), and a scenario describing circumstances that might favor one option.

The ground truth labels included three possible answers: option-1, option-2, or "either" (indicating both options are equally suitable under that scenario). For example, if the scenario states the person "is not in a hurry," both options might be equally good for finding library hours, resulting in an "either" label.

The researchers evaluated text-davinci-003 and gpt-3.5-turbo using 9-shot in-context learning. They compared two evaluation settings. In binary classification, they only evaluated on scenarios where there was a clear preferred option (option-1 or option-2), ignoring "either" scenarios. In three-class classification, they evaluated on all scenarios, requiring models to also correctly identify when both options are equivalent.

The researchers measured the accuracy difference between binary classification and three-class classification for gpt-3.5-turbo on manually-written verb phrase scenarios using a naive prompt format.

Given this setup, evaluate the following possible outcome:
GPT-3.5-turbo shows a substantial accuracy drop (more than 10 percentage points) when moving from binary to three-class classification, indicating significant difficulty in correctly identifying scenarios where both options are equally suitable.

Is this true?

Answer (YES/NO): YES